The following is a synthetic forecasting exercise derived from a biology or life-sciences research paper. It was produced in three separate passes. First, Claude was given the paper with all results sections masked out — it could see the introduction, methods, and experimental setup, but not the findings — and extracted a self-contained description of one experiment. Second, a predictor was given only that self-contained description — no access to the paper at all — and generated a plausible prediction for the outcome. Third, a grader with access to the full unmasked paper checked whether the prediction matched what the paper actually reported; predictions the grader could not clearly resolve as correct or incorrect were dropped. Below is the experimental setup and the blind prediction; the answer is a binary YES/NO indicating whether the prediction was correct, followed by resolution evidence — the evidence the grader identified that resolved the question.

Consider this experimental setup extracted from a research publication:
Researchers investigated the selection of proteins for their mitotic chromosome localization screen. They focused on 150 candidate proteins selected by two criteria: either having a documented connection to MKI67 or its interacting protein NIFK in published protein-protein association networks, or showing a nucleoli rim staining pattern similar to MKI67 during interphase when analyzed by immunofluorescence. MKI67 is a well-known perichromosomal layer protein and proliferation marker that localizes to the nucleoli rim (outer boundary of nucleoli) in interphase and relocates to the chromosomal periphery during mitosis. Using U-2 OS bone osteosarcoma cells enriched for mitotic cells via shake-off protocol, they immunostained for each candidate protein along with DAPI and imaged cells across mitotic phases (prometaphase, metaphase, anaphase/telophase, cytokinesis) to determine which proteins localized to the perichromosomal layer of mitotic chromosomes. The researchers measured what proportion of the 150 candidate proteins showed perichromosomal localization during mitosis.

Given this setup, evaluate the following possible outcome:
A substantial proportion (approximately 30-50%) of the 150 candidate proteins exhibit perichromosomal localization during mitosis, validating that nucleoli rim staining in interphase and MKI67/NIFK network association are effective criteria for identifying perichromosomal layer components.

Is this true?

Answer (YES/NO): YES